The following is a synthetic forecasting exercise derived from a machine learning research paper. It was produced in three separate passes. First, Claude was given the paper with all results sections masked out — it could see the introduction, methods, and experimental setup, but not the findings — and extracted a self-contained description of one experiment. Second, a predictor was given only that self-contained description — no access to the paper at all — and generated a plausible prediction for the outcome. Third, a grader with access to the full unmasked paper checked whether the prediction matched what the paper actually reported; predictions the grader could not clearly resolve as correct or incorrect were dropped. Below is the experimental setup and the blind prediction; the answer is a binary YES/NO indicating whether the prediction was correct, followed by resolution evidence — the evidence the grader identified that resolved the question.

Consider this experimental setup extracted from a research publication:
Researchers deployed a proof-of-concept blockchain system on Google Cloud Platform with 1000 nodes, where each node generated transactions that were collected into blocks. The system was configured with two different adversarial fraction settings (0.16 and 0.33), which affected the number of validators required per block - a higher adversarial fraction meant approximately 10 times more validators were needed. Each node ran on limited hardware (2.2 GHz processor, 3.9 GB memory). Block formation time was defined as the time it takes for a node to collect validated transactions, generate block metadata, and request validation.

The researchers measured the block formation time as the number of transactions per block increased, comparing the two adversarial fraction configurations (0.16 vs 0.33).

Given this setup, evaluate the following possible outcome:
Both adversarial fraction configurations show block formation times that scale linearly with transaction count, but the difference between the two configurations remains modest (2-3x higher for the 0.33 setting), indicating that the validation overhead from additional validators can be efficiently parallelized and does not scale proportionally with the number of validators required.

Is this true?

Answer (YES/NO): NO